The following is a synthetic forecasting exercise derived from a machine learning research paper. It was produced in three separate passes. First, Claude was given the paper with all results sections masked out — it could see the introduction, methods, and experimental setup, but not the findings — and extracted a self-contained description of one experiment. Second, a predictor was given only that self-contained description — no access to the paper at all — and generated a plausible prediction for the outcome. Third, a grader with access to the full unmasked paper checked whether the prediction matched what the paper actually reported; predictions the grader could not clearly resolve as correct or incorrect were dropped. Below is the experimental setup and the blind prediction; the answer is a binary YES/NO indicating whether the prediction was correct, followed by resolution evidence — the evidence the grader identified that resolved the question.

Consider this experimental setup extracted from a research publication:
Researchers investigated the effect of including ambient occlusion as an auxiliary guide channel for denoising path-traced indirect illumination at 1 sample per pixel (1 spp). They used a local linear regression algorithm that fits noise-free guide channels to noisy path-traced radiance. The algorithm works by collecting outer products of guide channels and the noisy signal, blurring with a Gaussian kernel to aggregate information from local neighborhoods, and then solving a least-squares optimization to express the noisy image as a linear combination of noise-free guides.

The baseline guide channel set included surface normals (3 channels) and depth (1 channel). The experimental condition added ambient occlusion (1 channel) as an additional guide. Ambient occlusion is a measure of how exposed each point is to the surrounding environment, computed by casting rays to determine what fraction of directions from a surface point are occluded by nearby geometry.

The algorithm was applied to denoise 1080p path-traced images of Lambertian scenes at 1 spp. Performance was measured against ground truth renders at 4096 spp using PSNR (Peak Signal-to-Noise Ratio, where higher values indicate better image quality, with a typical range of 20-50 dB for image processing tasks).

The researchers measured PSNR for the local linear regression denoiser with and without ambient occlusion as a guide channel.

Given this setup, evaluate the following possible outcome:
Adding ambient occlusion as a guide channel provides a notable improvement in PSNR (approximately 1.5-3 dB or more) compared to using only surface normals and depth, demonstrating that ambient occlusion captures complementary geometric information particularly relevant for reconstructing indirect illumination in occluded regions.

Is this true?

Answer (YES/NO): NO